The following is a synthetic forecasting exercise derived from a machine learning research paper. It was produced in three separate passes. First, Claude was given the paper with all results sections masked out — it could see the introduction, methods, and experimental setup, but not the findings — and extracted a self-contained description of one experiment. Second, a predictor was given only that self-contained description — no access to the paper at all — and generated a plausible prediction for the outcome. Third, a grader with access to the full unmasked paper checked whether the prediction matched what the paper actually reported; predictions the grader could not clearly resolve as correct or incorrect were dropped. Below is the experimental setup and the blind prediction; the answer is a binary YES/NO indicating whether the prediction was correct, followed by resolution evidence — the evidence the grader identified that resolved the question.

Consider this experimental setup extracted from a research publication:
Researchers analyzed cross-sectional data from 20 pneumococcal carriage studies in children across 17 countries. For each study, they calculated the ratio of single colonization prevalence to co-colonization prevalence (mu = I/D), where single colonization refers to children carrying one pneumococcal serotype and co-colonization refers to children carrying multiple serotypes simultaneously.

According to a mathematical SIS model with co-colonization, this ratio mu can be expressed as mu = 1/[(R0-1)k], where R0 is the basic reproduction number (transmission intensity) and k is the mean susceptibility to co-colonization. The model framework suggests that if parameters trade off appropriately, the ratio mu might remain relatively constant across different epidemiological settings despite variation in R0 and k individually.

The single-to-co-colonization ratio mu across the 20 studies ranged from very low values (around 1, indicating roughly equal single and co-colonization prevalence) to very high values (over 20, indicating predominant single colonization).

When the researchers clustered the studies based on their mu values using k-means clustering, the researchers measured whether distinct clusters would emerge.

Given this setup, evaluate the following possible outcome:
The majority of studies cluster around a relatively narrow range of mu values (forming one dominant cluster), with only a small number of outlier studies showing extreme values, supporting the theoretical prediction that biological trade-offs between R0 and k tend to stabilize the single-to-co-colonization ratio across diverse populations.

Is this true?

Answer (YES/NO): NO